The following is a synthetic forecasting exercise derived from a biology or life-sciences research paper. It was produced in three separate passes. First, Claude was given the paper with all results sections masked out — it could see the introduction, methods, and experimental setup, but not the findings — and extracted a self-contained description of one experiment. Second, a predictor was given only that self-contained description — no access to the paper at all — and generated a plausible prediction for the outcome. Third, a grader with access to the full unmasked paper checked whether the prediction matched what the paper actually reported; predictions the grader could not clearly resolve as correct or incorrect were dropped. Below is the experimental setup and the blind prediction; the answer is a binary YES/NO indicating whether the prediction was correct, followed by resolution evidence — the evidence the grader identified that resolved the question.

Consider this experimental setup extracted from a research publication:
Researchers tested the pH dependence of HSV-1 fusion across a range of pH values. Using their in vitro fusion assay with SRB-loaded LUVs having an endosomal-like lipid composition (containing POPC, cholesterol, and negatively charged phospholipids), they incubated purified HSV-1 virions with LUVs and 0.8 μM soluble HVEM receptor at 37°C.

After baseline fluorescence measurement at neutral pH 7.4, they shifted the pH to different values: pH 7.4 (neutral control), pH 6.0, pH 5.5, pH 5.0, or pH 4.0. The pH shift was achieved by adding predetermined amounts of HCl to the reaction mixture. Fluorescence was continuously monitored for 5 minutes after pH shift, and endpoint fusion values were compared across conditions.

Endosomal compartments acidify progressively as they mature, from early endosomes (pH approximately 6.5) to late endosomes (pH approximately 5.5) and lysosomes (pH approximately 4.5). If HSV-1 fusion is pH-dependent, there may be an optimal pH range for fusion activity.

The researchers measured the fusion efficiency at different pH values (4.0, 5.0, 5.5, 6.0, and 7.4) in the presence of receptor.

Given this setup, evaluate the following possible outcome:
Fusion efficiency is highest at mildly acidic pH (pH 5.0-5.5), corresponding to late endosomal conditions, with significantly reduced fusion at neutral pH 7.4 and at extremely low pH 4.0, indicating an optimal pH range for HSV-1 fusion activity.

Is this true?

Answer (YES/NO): NO